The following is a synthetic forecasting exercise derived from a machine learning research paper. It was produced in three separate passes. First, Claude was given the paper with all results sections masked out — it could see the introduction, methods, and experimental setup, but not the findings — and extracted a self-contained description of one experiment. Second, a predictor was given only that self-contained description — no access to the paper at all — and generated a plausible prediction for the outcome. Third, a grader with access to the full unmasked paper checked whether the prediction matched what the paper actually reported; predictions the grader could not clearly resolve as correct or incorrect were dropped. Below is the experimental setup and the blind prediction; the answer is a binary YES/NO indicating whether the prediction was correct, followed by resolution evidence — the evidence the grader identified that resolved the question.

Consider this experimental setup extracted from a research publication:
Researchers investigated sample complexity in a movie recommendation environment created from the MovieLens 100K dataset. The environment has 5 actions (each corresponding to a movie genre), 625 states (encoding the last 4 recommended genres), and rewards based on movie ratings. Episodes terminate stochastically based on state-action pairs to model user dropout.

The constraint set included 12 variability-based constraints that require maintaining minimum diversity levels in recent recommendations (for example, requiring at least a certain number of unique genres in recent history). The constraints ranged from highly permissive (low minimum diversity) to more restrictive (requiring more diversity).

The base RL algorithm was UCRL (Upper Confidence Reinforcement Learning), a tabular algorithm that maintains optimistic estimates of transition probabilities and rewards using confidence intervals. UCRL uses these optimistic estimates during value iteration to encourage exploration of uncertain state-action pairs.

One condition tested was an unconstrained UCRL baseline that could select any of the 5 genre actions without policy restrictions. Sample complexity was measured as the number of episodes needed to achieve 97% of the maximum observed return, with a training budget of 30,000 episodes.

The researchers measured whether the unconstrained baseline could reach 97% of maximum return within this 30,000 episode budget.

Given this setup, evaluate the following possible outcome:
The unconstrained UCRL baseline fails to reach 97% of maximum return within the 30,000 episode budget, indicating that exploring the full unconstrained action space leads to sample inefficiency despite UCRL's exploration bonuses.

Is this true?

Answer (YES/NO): YES